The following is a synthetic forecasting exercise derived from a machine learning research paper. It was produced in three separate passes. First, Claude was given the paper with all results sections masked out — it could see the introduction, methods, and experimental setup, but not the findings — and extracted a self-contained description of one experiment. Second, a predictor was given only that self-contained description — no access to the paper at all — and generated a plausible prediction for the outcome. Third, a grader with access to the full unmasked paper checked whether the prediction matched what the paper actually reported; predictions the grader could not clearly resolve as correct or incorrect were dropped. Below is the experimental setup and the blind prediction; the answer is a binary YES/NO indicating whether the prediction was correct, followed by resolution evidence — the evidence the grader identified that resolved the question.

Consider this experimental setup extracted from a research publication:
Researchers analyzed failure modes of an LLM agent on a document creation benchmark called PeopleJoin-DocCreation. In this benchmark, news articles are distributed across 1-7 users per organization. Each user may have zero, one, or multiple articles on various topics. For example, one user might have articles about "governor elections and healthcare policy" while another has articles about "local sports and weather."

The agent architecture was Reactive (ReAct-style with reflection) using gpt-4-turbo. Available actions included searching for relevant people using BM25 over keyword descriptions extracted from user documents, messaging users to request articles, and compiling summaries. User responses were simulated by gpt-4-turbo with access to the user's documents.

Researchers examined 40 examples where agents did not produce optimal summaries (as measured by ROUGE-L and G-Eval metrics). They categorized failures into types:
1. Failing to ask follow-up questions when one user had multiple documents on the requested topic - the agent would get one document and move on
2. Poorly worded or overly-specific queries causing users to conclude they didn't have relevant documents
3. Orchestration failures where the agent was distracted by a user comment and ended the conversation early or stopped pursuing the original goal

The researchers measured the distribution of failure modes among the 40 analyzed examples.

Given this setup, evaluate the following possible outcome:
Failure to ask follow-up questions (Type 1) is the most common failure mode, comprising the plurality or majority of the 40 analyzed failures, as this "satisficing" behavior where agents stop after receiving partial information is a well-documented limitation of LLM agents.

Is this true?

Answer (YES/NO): NO